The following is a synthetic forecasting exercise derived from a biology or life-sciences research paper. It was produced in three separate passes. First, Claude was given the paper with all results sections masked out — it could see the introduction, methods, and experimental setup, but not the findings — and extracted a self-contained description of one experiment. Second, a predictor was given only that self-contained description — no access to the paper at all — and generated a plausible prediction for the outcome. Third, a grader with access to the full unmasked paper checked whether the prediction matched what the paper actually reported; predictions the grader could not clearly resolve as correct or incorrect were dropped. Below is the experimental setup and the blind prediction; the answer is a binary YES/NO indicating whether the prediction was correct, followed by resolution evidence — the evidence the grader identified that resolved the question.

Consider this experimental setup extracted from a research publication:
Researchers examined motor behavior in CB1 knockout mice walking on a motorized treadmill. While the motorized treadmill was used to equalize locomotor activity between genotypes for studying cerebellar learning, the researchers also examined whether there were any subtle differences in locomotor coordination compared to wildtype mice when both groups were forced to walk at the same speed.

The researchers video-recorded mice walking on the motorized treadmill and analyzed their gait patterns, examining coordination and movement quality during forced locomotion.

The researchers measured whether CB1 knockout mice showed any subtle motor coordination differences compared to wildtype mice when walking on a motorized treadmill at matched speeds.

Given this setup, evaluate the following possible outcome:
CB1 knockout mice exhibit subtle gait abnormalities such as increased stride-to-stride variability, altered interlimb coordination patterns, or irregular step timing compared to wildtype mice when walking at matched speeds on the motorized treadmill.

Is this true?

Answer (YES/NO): YES